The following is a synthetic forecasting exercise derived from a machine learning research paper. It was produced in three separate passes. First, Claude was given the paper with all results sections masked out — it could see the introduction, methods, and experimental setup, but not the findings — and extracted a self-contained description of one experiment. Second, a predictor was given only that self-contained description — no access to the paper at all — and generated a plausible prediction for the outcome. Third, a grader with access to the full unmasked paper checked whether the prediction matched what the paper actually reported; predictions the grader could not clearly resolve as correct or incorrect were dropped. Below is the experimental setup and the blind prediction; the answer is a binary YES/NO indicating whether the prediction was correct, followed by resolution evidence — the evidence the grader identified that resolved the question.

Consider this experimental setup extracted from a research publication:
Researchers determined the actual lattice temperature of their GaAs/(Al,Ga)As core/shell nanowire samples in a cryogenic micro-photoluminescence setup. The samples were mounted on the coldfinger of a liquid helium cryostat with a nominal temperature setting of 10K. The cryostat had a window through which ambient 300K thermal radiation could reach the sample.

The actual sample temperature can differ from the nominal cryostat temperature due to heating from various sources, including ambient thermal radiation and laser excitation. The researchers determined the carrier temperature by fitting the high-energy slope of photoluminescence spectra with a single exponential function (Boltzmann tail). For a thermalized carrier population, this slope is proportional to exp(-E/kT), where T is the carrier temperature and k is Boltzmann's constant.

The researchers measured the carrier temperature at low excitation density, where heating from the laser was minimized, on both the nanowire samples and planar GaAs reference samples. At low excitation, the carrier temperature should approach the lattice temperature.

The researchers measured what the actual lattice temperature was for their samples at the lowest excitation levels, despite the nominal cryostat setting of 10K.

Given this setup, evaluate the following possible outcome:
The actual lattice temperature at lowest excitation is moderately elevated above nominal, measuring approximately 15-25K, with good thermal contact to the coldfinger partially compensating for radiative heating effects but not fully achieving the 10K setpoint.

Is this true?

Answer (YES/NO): NO